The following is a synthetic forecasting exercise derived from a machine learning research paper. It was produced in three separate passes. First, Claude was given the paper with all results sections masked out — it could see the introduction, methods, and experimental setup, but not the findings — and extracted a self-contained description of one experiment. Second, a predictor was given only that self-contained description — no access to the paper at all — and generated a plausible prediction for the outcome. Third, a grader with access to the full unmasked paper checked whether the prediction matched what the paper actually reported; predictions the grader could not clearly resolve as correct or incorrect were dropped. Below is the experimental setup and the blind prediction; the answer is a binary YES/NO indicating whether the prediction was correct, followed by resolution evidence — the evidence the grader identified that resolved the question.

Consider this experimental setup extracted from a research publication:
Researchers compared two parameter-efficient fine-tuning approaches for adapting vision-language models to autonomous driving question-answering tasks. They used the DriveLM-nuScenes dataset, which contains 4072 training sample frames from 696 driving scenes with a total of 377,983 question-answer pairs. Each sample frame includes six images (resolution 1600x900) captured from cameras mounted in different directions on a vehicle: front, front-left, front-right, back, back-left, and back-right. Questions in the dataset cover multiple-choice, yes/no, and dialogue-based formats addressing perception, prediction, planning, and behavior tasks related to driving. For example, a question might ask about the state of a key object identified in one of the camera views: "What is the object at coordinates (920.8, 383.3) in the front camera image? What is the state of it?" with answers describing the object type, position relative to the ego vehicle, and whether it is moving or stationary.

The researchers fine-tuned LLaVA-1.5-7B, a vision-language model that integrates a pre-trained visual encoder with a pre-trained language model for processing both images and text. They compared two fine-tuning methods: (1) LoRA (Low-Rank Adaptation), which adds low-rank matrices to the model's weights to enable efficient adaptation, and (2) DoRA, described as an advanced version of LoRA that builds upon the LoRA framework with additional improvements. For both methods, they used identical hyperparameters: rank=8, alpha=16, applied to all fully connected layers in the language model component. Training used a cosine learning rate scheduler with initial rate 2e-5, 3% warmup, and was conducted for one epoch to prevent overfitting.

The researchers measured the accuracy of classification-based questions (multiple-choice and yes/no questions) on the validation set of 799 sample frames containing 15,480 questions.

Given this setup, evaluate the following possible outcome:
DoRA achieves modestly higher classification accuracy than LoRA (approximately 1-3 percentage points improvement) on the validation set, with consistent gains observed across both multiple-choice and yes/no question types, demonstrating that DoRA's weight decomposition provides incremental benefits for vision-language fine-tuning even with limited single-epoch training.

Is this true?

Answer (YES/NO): NO